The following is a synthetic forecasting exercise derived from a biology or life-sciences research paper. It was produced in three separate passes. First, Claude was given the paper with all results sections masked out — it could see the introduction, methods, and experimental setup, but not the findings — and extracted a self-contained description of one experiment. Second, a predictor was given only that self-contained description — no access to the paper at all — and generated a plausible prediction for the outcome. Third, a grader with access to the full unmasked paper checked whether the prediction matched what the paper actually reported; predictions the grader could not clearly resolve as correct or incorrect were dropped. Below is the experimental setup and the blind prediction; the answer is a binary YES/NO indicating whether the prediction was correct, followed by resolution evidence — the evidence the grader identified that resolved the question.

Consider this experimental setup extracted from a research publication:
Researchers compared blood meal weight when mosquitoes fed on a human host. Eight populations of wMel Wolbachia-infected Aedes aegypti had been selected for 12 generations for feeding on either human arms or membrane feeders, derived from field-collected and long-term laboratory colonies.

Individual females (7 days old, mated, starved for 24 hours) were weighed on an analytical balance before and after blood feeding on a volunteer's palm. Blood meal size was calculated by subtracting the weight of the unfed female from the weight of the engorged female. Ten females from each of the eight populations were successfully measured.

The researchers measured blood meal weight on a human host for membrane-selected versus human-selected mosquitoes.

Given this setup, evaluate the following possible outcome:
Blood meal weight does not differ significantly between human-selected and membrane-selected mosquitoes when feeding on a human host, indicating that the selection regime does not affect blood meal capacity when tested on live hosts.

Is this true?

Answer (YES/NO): YES